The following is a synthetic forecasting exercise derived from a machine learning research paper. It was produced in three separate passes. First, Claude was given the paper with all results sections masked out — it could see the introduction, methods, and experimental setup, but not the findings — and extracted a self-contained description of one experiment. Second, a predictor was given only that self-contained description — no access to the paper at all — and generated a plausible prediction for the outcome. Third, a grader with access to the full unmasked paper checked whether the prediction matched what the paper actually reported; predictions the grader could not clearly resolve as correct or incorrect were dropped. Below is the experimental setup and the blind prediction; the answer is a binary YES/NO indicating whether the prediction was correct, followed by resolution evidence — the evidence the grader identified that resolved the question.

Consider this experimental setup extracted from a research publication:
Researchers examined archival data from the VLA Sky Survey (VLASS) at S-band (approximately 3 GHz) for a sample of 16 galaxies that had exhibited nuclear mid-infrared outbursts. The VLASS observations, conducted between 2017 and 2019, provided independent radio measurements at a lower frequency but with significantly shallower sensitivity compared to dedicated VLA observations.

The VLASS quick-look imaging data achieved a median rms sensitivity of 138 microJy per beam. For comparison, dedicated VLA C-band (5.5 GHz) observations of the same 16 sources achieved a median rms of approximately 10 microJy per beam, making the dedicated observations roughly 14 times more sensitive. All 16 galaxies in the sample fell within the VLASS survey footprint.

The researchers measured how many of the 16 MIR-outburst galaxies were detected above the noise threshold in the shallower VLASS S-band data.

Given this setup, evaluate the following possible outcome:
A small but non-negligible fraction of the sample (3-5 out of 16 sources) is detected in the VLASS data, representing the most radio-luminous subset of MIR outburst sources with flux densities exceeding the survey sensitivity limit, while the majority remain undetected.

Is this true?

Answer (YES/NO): YES